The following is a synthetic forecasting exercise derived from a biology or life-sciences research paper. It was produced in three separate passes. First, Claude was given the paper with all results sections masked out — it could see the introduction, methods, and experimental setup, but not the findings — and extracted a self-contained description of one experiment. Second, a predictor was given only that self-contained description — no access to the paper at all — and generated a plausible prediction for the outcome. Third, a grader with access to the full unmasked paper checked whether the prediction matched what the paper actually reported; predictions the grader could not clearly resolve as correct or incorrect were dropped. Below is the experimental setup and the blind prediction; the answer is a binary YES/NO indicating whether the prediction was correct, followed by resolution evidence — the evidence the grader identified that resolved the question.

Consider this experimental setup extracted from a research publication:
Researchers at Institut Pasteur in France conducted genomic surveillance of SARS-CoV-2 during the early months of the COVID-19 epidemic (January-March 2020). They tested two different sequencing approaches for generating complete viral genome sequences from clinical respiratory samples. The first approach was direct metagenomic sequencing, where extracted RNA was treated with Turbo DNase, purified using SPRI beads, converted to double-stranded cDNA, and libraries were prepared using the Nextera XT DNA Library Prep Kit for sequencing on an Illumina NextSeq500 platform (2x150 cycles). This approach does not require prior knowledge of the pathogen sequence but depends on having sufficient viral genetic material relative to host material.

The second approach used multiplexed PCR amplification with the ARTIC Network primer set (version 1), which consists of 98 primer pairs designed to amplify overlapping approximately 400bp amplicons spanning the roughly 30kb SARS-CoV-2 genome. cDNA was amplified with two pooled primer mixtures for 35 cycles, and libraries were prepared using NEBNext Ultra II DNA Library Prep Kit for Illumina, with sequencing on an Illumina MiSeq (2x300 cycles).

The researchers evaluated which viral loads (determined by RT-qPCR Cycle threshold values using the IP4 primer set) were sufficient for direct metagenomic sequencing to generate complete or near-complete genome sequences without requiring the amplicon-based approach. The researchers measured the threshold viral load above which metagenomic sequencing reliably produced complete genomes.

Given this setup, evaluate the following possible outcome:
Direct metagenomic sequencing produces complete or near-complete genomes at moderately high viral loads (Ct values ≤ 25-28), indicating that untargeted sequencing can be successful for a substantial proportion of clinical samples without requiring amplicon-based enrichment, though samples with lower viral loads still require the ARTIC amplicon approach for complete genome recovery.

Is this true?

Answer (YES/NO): YES